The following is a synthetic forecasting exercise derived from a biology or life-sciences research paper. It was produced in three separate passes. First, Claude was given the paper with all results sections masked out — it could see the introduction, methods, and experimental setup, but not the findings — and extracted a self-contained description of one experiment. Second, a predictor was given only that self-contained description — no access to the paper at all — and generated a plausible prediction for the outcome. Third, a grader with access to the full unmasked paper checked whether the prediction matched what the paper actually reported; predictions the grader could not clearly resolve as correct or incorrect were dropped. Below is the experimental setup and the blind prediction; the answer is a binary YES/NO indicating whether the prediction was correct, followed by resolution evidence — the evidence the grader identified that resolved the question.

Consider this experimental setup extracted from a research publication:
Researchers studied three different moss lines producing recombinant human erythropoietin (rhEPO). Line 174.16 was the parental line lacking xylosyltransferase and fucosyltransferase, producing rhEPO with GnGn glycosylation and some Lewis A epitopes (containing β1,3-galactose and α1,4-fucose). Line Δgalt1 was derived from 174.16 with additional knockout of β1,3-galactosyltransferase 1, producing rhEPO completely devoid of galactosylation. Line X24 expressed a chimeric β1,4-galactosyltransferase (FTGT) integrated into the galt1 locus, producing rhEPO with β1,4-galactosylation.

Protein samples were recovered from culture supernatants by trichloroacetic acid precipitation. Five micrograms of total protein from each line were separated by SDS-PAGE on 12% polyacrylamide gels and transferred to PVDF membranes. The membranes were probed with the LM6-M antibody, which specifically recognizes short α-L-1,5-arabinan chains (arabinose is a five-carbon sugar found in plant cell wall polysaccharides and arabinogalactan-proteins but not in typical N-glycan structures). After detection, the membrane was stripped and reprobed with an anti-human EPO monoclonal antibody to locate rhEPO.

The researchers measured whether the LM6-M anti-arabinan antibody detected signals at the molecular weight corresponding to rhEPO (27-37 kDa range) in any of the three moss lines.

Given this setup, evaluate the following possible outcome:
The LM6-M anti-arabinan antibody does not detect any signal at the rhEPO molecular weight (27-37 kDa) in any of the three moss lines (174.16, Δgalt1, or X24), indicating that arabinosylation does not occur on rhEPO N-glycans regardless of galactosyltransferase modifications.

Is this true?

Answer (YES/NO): NO